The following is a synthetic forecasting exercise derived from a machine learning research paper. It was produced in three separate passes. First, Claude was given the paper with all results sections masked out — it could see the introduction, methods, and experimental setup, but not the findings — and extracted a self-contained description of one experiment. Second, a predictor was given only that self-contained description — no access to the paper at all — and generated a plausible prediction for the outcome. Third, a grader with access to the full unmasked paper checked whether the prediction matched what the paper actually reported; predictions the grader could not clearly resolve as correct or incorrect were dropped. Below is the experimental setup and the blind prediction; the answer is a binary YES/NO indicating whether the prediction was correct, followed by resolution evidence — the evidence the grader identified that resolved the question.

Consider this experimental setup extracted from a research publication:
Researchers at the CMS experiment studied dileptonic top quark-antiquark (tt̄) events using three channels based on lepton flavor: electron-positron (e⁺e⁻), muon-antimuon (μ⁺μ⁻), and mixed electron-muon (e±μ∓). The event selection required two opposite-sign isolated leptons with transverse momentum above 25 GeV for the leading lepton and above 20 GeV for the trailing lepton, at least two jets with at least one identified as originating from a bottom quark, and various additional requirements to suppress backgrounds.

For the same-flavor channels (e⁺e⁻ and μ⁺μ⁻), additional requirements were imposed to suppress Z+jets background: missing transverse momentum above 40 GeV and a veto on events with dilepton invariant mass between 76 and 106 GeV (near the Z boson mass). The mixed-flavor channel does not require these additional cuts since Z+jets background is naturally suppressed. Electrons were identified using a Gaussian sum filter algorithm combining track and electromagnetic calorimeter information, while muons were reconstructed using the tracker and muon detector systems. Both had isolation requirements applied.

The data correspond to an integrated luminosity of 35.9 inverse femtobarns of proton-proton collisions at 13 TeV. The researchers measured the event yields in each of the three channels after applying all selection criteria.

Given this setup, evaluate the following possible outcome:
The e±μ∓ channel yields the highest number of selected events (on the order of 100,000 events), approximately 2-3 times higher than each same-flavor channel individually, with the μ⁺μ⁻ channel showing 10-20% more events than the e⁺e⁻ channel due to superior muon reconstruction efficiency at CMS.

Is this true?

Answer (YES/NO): NO